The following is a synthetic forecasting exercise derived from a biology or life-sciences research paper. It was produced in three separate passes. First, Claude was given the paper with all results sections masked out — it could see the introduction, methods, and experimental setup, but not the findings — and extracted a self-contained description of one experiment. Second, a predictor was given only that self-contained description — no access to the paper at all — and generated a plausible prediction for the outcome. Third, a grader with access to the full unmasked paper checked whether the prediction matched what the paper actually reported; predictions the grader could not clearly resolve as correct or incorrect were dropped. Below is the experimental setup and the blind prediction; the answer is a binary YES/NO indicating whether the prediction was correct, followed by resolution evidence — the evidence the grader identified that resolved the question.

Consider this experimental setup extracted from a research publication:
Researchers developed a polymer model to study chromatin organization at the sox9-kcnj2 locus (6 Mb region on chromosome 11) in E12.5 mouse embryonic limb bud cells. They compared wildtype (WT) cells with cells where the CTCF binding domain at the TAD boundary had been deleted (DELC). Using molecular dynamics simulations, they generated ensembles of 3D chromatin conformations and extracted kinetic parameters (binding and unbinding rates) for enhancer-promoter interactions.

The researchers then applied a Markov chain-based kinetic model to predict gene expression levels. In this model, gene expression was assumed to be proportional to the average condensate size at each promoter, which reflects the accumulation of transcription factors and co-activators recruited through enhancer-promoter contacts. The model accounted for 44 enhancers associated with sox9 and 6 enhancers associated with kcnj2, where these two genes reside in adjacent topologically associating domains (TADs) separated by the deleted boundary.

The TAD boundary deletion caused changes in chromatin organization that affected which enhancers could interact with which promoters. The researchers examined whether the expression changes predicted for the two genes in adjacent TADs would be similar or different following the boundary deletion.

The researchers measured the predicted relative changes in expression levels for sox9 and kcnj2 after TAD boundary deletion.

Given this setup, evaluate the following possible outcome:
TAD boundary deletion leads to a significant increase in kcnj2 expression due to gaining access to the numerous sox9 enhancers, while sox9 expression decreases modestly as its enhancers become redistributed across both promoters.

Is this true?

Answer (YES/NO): NO